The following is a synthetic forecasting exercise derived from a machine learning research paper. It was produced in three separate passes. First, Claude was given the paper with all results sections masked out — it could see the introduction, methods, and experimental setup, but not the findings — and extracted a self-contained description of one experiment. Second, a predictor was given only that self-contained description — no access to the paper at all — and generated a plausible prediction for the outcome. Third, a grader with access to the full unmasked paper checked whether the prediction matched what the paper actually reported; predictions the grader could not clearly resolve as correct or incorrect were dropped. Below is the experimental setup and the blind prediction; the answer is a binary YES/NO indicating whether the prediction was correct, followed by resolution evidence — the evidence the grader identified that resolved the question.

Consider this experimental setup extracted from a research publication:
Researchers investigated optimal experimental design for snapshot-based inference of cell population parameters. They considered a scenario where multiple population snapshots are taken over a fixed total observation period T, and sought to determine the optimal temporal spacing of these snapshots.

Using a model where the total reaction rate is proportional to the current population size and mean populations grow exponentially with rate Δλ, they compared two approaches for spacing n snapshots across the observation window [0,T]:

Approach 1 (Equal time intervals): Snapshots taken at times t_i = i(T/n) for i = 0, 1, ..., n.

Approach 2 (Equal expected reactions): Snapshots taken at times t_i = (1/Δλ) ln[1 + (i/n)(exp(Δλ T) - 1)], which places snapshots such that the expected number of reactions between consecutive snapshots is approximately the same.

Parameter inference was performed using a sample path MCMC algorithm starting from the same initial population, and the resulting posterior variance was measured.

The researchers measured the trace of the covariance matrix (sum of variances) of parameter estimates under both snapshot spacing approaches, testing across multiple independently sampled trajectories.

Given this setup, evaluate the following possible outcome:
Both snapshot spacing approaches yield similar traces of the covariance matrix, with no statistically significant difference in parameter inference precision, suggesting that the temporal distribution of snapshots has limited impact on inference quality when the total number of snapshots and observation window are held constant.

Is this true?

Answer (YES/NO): NO